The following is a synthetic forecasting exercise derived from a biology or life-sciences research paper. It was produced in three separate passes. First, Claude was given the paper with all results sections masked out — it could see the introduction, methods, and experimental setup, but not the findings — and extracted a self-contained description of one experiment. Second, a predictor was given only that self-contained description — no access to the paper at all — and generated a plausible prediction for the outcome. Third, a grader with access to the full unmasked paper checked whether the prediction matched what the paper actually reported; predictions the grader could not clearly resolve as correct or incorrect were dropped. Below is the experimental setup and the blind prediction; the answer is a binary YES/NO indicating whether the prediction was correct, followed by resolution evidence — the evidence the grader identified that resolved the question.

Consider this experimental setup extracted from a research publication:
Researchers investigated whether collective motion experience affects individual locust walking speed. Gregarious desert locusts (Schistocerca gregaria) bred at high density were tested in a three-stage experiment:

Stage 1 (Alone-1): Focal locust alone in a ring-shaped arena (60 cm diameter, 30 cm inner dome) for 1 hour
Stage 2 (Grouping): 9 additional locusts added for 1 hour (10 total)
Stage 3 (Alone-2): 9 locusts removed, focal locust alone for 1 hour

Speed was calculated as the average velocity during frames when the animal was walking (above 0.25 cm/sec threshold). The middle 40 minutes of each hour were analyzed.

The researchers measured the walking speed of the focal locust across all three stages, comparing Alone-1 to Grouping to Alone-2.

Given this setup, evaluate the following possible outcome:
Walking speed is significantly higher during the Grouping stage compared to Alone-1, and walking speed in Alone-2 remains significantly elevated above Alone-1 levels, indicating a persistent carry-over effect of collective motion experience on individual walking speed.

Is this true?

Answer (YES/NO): NO